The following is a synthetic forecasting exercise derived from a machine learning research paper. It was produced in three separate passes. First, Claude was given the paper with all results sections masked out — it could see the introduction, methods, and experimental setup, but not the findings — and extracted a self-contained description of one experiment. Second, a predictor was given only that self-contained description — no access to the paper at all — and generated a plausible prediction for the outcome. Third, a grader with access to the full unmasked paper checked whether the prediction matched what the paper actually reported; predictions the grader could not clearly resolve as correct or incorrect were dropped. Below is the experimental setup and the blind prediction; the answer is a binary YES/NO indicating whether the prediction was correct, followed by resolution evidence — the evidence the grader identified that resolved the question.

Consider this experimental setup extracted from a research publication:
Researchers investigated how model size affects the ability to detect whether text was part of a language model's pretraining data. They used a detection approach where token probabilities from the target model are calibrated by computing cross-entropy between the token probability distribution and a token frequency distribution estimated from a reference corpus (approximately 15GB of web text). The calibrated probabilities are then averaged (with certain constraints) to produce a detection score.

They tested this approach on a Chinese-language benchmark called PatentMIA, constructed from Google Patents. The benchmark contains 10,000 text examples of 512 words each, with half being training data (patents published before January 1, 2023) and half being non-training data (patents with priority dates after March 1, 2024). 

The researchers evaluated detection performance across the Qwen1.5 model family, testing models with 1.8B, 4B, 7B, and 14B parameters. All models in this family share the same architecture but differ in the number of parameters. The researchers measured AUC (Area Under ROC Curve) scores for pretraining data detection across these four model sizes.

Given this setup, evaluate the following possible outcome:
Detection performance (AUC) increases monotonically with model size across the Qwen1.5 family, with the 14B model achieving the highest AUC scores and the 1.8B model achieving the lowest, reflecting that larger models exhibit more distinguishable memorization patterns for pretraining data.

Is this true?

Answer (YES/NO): YES